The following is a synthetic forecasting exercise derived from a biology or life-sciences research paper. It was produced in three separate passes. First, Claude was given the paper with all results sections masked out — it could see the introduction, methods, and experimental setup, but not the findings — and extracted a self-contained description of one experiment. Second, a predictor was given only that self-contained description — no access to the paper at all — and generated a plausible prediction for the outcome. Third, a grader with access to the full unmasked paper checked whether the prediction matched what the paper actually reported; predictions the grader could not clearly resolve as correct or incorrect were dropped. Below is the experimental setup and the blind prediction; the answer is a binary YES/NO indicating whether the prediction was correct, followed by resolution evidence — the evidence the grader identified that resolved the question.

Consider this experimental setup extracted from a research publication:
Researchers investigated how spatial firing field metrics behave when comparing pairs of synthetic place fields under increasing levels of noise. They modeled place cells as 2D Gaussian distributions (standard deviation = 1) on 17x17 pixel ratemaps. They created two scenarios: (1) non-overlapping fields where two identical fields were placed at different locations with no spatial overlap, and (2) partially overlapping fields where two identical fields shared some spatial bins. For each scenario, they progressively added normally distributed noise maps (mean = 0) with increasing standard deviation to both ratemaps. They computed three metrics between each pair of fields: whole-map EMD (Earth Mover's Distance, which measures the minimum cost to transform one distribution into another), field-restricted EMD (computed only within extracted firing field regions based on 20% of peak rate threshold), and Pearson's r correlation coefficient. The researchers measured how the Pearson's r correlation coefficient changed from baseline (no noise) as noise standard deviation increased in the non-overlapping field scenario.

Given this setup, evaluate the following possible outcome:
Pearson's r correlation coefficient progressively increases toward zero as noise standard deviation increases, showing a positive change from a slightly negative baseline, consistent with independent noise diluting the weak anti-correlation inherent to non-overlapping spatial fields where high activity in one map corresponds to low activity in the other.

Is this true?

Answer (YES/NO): NO